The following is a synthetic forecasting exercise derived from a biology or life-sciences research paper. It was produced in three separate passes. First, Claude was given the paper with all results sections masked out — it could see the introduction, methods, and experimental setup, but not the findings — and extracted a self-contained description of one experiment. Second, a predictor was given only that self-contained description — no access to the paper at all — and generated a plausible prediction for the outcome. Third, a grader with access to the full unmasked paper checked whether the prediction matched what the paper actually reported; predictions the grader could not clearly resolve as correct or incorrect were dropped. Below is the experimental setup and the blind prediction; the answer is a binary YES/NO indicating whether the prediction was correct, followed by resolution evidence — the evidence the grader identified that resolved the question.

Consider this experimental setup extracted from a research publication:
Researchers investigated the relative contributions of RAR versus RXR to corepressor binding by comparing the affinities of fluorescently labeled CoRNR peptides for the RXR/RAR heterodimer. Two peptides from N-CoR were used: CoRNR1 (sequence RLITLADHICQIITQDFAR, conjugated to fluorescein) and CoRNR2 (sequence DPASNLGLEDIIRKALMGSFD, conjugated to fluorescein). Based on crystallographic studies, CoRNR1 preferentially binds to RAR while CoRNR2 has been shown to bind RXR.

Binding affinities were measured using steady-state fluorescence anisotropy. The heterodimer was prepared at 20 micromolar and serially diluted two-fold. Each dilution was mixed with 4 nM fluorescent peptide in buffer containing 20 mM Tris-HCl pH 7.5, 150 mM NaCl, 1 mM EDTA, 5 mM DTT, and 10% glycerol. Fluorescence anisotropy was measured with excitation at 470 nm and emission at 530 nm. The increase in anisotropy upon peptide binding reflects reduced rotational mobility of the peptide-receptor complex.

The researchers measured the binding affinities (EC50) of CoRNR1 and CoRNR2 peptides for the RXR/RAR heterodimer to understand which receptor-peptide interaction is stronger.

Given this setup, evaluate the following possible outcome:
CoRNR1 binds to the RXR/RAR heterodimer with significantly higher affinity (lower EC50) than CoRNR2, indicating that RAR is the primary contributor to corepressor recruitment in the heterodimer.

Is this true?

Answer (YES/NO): NO